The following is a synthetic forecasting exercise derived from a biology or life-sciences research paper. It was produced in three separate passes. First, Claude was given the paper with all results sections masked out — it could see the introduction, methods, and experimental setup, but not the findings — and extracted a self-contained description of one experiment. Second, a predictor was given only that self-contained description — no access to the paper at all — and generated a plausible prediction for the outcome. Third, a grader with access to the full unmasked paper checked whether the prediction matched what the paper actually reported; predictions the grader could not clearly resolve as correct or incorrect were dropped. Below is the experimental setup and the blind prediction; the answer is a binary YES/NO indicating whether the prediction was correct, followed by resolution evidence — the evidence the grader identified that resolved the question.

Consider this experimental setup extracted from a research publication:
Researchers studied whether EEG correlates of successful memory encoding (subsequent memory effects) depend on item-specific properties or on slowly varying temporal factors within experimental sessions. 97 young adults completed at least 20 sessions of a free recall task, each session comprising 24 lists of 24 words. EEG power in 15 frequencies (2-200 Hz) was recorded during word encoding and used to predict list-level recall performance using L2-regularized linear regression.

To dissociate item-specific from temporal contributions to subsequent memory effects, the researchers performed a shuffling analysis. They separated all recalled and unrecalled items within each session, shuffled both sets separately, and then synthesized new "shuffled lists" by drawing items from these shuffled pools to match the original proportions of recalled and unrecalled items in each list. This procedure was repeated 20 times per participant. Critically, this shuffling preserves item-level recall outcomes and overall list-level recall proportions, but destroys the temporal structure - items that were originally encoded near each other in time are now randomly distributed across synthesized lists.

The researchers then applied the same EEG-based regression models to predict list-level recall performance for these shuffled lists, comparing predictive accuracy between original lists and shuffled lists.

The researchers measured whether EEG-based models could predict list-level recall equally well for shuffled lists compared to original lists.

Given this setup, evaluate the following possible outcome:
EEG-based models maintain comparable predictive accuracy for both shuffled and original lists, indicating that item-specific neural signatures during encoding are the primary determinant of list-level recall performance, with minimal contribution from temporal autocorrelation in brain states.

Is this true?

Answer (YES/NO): NO